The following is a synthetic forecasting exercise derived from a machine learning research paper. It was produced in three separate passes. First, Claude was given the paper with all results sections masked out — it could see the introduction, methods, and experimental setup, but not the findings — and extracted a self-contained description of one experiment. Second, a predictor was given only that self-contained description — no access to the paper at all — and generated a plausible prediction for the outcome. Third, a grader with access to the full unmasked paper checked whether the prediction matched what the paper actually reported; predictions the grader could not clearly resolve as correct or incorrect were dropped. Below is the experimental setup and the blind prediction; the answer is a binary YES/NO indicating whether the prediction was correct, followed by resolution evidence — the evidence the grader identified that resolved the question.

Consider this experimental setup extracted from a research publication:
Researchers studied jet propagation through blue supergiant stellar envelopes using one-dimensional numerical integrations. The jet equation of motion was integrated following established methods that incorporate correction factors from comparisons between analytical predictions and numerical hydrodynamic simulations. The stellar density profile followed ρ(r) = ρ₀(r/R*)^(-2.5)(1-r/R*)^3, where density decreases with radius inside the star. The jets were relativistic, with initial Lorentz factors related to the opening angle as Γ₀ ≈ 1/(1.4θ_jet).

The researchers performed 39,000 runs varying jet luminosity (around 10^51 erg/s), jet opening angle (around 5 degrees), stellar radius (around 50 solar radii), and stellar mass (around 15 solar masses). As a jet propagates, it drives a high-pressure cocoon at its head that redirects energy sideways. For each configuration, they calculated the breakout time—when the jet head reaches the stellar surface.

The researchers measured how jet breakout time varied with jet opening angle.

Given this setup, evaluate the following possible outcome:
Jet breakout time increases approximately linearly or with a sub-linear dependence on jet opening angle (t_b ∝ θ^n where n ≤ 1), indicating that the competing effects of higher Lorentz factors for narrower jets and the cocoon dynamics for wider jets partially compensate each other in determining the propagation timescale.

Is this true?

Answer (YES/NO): NO